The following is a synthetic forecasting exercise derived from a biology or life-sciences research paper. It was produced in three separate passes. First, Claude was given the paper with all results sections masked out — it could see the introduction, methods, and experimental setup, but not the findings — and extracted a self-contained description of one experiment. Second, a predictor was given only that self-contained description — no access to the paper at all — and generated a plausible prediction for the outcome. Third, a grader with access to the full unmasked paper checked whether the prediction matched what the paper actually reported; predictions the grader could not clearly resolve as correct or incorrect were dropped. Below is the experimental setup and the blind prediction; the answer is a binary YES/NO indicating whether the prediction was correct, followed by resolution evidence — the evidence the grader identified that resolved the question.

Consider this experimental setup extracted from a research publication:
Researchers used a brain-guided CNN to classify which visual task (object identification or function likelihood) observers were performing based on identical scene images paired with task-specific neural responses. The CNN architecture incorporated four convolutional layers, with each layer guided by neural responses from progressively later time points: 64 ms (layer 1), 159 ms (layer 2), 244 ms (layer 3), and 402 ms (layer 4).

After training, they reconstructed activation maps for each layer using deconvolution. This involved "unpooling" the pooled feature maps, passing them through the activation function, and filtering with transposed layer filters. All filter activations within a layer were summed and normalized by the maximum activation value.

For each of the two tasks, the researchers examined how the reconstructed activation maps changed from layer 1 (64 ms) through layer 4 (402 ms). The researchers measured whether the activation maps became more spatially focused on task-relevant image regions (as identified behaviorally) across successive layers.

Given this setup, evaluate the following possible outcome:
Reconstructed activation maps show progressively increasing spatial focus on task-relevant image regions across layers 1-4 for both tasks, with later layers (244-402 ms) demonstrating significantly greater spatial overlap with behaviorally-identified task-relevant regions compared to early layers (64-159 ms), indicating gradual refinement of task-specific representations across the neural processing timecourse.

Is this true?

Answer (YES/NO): NO